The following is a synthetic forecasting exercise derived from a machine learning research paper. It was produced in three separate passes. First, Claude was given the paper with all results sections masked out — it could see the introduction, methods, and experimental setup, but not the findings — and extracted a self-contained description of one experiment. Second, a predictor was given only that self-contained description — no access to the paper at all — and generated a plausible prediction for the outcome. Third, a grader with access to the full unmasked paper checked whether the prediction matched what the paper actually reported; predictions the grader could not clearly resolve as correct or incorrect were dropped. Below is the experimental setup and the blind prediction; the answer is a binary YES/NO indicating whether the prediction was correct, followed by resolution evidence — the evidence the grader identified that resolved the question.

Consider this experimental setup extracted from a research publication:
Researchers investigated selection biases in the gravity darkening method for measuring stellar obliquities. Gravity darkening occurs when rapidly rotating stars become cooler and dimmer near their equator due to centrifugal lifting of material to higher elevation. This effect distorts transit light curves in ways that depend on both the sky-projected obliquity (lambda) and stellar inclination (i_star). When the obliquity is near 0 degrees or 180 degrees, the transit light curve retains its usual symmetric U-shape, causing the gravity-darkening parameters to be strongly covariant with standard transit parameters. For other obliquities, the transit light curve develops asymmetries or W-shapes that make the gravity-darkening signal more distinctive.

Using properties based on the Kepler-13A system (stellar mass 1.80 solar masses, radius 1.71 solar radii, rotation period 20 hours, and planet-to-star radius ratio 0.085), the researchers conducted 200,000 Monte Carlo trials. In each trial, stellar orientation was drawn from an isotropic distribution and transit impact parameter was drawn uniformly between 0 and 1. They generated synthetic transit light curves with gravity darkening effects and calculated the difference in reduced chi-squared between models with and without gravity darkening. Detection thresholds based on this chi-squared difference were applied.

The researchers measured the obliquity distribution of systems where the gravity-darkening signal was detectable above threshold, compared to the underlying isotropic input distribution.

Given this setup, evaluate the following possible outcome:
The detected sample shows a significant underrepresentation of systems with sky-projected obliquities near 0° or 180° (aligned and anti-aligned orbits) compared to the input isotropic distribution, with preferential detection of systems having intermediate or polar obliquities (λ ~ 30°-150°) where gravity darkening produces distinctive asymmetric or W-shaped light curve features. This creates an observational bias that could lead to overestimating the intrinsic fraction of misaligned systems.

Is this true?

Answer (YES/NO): YES